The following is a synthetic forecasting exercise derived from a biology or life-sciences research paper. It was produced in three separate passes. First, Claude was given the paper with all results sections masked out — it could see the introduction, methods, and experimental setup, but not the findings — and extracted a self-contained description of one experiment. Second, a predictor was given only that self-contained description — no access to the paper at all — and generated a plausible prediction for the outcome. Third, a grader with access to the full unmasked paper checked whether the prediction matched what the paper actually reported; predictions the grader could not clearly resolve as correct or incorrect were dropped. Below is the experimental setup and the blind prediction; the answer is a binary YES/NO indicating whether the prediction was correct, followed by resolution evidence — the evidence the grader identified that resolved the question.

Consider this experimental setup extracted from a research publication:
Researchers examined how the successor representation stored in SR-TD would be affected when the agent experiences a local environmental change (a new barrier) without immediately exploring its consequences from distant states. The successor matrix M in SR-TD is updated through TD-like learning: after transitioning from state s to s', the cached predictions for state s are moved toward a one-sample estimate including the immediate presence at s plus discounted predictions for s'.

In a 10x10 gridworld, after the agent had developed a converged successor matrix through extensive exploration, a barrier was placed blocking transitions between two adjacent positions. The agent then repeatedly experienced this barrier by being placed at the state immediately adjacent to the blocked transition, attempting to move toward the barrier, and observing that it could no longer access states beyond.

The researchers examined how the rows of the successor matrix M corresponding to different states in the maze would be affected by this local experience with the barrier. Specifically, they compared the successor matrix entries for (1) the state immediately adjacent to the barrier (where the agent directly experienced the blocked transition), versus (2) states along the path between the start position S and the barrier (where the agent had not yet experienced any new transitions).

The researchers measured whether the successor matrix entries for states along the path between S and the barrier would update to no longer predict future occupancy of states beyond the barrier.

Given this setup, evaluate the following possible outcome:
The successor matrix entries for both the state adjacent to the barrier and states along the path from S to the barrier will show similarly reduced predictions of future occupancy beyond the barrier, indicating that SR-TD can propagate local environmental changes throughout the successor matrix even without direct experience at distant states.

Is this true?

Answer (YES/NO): NO